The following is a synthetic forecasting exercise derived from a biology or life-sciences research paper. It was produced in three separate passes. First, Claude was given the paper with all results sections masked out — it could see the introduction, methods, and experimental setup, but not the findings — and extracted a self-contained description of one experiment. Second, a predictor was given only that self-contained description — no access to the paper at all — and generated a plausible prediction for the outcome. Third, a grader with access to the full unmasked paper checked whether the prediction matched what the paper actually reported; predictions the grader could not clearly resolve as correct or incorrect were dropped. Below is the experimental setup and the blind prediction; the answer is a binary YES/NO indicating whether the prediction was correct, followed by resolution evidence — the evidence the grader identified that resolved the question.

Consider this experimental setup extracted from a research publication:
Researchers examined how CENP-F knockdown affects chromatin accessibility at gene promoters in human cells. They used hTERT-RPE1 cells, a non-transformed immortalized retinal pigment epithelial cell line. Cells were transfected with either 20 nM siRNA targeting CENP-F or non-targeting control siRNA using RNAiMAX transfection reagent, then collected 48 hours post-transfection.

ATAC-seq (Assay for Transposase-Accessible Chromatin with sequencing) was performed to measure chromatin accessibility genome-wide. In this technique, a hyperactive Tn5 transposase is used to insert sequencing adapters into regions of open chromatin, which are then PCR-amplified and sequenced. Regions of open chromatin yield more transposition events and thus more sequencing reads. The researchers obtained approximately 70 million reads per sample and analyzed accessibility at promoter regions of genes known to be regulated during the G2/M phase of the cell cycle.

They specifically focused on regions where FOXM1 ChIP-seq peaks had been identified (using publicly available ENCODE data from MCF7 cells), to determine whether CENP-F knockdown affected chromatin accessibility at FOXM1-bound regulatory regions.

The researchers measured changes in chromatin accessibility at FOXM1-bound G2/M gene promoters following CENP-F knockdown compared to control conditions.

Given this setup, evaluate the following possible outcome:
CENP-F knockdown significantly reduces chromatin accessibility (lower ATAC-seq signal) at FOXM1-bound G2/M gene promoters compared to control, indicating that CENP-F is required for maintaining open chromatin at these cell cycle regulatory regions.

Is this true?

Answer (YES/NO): NO